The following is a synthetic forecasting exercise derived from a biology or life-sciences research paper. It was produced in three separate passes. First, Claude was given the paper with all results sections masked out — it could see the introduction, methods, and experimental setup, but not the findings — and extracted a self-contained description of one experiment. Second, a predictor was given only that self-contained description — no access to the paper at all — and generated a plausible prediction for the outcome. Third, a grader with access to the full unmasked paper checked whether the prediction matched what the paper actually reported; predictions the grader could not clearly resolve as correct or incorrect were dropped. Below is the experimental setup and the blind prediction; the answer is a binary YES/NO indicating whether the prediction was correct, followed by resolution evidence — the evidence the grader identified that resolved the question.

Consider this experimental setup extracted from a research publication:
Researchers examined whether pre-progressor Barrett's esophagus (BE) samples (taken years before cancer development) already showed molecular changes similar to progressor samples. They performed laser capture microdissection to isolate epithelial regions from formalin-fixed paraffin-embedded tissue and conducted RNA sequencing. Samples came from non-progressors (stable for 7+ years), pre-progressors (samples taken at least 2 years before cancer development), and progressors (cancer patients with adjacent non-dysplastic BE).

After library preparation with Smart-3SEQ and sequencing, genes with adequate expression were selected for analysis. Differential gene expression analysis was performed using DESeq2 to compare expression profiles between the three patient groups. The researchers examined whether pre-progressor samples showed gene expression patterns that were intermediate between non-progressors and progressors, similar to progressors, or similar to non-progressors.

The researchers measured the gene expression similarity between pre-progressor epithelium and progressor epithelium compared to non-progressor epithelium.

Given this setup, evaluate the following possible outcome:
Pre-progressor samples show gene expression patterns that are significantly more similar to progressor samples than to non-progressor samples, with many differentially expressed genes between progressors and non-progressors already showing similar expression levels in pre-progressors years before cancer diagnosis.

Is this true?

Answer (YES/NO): YES